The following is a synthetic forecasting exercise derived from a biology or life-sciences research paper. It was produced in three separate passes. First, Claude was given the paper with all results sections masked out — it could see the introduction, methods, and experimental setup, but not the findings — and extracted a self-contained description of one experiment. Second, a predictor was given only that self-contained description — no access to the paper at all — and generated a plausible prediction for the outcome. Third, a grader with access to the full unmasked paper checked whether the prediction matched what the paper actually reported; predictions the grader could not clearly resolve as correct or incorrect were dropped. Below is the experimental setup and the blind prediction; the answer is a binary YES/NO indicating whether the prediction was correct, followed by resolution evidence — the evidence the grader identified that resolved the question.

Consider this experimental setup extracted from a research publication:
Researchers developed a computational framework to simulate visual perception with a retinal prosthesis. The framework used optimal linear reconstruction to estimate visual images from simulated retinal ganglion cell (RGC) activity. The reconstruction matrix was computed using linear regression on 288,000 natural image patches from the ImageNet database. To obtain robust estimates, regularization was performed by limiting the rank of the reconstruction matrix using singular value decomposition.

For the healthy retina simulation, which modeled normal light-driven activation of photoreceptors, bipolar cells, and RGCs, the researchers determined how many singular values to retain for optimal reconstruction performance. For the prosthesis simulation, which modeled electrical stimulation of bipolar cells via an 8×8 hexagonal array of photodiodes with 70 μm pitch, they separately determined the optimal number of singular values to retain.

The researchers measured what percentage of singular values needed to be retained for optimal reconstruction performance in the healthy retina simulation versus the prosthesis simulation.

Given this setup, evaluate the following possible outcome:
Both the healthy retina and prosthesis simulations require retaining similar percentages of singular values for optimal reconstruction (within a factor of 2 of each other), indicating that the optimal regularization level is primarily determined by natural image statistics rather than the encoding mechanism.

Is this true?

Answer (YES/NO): NO